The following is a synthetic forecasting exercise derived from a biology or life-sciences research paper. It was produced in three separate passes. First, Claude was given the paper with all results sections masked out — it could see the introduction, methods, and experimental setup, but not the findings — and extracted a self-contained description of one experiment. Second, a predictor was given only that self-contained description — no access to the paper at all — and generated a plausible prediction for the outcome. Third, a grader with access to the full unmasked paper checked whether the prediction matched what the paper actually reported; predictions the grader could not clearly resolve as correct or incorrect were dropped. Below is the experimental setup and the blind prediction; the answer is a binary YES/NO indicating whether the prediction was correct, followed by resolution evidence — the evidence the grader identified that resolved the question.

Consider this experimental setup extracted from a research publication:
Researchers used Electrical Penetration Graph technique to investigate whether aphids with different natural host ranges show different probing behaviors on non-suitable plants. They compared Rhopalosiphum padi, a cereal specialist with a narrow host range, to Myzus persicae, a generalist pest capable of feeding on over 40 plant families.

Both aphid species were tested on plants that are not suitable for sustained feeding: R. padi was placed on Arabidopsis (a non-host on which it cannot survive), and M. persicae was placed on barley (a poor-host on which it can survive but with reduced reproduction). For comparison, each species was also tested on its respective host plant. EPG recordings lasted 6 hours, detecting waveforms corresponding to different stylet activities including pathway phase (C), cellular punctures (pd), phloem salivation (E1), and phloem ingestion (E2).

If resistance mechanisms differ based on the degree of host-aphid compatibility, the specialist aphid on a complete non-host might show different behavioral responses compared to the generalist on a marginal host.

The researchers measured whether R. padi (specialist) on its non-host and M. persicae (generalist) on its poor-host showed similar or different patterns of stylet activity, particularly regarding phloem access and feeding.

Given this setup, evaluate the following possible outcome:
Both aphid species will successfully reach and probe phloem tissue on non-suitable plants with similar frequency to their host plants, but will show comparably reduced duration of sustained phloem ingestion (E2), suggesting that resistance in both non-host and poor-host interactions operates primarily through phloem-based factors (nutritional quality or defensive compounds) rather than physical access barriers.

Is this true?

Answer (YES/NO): NO